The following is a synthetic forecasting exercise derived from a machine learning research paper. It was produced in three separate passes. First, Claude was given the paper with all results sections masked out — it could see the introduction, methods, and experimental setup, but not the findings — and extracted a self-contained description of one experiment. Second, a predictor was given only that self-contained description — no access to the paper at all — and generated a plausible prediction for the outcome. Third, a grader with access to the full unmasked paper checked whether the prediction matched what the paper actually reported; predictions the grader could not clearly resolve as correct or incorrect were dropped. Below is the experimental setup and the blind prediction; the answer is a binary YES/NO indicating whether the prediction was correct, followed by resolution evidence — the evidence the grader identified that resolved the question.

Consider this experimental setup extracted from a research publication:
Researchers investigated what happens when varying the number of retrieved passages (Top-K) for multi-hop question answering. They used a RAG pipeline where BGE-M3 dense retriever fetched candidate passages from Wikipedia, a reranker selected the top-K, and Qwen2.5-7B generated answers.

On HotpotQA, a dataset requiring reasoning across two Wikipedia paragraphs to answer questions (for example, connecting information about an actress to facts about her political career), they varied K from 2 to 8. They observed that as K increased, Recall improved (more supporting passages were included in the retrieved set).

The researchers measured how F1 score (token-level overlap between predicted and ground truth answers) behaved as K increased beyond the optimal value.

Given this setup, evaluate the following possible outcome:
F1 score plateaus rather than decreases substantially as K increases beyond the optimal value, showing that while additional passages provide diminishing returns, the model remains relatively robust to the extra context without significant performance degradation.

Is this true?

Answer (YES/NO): NO